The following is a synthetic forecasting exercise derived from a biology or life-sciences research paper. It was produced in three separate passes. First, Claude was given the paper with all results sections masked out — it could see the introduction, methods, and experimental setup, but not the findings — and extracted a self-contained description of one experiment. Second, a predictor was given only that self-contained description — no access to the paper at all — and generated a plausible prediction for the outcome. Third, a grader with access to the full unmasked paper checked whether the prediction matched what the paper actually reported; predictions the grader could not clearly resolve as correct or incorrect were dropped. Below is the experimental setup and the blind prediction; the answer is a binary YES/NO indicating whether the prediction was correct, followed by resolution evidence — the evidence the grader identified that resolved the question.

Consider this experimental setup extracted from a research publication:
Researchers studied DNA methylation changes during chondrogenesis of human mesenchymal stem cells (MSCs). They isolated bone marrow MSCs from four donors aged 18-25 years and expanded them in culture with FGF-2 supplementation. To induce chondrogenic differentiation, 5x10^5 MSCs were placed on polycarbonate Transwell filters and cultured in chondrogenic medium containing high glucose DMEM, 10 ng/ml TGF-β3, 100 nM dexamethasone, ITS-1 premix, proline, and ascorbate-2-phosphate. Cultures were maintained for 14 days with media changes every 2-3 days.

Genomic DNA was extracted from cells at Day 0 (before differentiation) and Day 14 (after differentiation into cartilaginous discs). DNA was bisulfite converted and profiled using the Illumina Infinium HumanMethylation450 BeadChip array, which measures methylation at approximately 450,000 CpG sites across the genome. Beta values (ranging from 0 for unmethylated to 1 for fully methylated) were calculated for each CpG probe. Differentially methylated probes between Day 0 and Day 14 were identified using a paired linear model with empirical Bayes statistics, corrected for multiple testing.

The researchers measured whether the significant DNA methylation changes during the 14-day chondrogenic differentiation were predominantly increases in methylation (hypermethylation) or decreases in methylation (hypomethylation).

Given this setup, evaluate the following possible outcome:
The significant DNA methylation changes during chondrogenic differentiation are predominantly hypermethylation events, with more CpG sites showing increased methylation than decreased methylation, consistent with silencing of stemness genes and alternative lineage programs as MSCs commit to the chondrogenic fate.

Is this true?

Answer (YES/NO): NO